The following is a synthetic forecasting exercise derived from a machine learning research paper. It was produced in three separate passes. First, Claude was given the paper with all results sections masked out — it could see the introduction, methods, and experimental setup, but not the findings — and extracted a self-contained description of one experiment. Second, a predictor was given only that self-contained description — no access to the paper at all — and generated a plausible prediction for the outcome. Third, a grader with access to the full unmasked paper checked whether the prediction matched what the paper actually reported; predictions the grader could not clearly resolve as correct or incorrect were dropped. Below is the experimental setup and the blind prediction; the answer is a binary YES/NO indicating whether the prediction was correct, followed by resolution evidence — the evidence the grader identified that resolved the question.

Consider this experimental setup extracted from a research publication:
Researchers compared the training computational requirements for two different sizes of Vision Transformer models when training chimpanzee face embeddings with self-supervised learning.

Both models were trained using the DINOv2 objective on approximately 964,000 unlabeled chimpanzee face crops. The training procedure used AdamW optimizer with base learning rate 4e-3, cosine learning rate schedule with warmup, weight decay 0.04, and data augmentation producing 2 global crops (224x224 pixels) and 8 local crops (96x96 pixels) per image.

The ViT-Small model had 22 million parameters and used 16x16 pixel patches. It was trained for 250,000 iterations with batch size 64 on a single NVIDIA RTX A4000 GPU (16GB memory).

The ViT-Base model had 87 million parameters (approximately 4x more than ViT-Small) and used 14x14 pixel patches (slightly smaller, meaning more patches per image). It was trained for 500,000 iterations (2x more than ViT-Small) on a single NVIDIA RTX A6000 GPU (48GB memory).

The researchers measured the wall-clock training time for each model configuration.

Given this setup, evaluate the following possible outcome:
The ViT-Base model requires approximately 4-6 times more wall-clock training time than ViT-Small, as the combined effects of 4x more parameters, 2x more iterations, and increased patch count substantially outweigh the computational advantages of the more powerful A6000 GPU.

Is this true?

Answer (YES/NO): NO